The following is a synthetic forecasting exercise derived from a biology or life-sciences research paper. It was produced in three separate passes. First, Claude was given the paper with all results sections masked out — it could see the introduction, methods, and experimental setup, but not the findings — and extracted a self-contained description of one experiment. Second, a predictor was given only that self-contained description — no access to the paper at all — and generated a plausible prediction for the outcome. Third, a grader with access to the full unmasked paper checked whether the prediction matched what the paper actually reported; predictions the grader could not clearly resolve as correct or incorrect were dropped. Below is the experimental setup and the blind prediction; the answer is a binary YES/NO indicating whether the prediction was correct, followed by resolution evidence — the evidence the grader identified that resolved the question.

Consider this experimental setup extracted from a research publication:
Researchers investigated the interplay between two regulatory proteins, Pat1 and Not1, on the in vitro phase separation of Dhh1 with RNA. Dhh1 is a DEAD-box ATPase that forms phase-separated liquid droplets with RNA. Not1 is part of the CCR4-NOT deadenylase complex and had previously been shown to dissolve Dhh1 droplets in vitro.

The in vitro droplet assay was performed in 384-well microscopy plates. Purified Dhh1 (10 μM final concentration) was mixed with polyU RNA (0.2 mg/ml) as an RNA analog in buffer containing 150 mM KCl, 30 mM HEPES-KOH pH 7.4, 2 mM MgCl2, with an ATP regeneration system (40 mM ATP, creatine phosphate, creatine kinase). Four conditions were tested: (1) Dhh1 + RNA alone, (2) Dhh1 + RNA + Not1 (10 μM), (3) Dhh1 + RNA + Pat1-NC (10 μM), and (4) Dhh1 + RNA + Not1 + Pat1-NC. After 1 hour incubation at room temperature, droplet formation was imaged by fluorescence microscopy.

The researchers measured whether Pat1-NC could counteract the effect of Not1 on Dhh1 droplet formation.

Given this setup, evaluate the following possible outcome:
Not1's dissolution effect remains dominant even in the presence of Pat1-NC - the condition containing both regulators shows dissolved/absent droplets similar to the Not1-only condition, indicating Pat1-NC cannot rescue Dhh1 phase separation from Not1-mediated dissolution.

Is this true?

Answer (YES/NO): YES